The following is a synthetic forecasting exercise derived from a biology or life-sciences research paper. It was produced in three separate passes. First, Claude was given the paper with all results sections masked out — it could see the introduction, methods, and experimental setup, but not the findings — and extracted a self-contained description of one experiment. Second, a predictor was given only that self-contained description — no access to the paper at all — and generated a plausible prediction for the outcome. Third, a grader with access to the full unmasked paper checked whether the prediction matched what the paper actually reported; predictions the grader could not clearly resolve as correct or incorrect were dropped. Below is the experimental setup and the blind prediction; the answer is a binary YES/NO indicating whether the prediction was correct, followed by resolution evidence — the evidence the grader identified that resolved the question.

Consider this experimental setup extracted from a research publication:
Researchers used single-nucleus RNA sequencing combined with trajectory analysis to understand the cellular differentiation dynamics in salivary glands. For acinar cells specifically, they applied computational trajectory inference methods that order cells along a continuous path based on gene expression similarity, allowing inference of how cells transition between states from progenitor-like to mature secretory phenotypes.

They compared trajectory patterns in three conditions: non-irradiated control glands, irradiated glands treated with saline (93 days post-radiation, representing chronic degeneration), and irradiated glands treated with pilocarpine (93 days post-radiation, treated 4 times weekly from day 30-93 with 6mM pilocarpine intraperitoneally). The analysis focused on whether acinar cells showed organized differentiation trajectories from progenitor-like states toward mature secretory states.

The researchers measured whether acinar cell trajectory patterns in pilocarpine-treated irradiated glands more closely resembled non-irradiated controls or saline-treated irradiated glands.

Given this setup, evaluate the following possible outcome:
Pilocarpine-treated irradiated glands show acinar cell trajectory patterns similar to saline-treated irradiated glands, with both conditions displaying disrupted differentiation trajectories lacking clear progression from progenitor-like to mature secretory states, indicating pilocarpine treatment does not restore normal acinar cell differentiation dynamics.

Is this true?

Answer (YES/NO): NO